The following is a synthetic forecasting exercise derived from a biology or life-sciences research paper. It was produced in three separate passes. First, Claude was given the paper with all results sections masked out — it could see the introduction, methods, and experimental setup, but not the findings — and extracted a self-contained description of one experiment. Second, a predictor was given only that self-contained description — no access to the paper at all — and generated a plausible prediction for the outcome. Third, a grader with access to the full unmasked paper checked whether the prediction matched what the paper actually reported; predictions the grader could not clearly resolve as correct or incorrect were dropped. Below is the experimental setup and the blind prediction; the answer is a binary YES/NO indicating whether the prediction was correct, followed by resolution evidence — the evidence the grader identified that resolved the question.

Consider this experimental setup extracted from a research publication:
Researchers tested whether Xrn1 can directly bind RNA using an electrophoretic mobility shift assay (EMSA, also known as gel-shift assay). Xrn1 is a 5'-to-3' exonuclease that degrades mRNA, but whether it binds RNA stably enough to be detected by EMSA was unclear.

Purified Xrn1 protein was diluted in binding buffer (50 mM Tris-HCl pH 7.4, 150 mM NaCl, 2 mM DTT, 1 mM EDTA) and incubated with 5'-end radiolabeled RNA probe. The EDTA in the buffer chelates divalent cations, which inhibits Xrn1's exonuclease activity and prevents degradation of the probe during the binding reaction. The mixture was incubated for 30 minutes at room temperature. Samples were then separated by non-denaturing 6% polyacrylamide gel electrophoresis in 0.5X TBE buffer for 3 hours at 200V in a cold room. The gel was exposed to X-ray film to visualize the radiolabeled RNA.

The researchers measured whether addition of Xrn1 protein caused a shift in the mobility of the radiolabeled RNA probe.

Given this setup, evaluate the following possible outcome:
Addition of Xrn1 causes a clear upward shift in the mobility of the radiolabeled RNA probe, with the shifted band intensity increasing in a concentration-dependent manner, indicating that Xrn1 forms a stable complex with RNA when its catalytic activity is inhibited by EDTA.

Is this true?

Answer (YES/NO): YES